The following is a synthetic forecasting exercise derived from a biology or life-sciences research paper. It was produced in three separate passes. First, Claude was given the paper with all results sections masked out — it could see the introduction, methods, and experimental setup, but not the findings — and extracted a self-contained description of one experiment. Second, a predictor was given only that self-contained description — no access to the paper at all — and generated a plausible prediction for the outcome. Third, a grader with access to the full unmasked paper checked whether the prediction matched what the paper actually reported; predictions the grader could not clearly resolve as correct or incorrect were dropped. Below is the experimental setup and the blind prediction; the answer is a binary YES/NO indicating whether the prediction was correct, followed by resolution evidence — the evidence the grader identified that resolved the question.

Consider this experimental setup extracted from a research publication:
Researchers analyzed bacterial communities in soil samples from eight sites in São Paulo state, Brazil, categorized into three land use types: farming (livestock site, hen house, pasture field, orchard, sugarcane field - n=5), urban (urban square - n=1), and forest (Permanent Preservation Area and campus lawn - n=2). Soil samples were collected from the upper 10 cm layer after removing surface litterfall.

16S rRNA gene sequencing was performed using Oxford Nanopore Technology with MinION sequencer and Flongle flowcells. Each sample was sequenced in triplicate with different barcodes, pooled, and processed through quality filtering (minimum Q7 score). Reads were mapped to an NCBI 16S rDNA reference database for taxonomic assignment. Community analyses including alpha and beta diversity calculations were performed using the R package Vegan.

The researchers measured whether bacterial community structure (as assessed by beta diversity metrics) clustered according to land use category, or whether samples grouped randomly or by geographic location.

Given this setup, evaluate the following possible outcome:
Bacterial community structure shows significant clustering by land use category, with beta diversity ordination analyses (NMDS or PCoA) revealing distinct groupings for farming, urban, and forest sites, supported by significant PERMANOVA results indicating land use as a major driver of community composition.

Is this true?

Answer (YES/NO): NO